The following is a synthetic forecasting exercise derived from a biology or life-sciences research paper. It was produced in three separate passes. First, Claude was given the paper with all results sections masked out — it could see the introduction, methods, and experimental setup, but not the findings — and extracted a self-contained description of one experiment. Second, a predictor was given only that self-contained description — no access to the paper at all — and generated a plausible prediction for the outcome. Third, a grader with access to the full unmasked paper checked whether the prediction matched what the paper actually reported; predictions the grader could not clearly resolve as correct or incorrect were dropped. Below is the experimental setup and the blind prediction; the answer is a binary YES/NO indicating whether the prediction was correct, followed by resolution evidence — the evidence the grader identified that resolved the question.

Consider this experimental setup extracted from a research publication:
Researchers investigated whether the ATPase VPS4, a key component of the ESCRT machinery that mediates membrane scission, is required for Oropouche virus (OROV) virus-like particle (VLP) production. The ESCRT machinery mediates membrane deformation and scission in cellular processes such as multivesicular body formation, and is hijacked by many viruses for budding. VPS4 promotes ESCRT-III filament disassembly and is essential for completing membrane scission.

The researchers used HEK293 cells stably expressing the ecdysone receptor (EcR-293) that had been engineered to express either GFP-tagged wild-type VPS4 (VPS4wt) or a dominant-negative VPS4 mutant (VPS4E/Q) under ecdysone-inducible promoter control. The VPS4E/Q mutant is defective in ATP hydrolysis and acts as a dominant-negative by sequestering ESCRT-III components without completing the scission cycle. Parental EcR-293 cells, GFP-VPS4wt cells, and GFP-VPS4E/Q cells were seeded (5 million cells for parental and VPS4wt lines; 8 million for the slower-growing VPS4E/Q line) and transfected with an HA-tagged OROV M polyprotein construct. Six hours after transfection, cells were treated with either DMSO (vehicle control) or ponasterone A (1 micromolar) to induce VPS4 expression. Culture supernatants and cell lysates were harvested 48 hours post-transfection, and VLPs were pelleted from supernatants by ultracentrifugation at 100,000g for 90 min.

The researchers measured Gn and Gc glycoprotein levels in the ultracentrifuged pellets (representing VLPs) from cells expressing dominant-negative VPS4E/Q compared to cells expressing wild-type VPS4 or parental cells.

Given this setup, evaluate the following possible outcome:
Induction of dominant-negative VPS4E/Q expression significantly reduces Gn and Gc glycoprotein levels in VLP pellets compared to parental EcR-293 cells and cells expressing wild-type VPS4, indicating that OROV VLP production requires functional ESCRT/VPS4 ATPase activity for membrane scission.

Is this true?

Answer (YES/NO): NO